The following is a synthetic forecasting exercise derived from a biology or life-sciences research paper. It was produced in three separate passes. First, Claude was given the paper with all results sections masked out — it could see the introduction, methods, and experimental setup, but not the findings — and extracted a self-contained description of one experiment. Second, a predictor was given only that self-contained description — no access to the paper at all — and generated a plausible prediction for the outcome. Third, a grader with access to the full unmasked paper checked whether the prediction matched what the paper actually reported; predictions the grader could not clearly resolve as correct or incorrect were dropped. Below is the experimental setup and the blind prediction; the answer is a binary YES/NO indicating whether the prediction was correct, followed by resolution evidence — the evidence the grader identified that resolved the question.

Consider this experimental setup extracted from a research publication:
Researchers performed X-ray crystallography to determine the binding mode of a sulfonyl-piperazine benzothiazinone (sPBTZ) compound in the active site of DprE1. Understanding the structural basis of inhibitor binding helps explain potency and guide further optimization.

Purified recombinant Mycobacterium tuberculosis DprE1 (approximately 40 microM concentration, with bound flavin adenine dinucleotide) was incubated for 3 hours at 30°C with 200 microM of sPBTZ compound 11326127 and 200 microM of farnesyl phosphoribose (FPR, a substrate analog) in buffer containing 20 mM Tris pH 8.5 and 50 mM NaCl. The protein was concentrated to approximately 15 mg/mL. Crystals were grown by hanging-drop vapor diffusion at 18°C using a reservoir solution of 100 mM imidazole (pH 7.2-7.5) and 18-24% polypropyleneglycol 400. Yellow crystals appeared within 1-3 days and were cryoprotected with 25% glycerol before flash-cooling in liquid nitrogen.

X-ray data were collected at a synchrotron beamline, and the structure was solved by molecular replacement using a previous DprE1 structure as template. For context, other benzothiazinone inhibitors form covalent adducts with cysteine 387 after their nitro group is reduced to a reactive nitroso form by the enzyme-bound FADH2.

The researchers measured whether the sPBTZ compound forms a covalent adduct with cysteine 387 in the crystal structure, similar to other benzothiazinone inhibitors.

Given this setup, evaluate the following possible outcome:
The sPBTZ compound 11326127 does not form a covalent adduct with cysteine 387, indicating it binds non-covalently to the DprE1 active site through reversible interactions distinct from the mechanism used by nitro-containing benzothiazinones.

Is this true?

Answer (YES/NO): NO